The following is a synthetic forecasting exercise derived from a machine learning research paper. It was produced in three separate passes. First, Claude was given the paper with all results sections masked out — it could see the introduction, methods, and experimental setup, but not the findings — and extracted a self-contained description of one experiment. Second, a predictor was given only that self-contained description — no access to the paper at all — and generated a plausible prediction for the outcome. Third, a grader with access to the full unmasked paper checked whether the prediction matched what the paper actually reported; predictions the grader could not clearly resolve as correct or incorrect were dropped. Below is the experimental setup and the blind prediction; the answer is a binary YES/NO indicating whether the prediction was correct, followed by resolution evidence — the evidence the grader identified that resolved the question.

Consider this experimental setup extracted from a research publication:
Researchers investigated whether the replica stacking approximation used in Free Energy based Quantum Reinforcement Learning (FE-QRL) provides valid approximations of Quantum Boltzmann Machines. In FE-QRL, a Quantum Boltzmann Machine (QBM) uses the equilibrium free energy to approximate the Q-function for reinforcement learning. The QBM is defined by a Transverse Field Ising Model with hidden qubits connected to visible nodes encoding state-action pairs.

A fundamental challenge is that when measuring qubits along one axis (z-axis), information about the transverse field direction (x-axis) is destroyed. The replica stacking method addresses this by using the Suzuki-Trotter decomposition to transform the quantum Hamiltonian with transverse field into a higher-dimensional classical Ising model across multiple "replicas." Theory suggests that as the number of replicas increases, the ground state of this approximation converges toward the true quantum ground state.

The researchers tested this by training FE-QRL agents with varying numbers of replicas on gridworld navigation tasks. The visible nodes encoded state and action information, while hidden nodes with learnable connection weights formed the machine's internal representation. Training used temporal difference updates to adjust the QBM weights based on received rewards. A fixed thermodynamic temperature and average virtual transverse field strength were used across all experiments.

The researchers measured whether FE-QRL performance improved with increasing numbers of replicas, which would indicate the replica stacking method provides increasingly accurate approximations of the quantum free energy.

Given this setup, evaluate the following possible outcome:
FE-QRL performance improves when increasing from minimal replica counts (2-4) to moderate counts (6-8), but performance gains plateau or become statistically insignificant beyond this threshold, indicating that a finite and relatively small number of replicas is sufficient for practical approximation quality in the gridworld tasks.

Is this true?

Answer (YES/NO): NO